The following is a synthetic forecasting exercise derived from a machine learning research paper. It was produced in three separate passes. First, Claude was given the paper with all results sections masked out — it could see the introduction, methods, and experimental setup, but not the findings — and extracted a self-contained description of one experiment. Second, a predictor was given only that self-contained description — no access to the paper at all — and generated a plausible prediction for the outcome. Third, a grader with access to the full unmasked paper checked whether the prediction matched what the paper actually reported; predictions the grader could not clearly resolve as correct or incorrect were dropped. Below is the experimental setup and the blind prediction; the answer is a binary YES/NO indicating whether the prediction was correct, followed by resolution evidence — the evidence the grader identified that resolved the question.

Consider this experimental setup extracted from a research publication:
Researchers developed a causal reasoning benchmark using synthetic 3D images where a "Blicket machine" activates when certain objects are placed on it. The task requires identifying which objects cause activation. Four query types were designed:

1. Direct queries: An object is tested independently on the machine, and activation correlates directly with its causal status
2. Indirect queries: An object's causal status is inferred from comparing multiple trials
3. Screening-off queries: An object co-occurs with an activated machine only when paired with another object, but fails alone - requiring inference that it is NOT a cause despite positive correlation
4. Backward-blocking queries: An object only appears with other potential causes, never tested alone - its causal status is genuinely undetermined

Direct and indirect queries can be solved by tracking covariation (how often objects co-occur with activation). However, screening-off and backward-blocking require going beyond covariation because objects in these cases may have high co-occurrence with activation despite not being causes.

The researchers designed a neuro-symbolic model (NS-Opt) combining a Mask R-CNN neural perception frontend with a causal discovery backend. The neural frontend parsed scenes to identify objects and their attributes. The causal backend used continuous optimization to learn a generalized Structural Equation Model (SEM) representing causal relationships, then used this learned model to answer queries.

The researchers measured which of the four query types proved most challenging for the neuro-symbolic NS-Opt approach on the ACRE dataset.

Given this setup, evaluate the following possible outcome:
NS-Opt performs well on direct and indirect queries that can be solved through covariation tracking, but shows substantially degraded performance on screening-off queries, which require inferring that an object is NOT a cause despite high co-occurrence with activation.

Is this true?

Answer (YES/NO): NO